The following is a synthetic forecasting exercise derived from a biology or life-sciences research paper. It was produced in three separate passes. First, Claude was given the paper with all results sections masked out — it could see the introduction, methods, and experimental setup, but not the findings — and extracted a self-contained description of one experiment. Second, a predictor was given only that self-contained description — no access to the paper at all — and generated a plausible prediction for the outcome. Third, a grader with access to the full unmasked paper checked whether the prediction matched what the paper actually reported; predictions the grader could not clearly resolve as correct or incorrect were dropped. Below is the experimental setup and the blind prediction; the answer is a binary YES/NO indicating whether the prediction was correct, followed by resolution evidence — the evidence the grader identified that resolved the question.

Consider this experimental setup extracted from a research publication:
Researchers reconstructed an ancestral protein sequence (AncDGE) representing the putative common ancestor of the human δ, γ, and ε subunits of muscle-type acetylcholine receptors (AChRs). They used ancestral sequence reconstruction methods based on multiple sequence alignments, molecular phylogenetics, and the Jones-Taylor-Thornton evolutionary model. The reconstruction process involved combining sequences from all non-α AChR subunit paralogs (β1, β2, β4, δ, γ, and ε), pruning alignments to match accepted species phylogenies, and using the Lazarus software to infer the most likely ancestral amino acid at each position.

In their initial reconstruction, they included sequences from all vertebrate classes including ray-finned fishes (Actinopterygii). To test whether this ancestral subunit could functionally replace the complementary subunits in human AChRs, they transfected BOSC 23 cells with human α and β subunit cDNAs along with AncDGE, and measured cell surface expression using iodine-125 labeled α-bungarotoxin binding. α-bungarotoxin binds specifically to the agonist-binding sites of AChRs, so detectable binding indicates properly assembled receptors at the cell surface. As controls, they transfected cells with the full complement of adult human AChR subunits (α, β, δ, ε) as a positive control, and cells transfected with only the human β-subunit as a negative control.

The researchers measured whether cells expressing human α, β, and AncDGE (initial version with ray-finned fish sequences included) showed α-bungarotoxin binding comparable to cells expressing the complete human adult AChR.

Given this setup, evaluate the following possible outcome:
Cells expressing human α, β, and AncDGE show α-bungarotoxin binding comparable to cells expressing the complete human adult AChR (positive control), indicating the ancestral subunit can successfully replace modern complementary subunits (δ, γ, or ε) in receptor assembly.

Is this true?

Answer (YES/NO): NO